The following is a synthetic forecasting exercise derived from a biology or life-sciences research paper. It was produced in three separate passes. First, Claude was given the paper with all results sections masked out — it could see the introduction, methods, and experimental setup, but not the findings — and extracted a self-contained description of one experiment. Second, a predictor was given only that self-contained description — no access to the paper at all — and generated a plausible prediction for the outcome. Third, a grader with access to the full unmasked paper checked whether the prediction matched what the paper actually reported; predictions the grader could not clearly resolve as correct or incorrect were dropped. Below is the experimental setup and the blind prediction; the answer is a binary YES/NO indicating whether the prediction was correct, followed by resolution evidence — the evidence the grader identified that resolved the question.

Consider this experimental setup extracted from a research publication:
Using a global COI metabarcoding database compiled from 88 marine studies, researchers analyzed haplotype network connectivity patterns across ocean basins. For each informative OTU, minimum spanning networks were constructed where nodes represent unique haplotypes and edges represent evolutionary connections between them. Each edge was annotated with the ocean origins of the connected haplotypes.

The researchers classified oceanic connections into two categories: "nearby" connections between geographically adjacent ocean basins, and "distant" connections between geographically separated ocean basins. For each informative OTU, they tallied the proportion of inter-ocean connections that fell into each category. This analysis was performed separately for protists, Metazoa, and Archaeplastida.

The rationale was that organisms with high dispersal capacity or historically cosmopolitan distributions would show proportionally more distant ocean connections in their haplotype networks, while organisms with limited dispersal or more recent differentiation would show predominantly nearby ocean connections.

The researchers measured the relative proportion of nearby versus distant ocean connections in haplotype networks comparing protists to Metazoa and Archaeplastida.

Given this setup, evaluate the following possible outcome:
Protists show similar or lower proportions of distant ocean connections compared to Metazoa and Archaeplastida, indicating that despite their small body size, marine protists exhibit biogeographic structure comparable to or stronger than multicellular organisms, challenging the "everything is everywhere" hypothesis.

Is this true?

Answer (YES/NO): NO